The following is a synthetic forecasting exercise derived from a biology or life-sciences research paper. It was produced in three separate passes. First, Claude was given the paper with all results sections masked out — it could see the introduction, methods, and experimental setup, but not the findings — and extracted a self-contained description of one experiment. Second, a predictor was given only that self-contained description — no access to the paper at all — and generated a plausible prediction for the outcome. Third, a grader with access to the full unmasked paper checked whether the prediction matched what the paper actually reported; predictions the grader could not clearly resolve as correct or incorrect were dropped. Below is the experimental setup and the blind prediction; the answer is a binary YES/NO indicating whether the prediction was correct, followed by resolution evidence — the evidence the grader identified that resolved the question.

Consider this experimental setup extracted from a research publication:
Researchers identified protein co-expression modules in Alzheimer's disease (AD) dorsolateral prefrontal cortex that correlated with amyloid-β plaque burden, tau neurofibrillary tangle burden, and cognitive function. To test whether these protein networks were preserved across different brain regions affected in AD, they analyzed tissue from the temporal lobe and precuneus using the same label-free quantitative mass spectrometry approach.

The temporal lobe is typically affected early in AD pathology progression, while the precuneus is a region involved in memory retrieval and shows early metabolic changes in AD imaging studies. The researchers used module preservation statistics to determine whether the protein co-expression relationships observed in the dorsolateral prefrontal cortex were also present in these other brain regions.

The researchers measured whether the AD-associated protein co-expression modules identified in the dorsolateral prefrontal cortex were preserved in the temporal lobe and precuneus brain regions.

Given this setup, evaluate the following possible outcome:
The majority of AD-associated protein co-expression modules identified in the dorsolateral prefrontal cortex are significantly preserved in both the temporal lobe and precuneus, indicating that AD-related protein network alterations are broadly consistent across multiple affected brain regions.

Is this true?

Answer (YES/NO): YES